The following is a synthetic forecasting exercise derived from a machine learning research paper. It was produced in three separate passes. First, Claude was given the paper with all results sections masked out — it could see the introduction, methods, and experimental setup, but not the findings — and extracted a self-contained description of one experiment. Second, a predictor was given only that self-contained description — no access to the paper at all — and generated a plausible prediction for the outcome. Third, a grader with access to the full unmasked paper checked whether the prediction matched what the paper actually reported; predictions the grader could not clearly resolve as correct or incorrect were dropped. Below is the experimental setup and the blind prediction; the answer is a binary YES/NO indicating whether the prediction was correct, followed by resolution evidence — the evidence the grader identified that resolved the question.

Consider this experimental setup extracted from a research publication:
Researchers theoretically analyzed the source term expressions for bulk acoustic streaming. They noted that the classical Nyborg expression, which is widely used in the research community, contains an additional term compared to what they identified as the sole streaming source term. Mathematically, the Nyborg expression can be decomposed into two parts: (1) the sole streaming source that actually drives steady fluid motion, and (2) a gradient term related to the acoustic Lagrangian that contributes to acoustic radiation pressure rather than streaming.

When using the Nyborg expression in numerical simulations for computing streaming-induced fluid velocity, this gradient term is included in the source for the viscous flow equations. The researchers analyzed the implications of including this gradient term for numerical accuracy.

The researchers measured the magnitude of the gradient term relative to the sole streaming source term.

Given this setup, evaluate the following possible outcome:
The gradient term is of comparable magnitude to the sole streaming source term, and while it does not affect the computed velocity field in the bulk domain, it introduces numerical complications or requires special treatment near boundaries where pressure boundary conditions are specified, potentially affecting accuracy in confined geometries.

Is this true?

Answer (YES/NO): NO